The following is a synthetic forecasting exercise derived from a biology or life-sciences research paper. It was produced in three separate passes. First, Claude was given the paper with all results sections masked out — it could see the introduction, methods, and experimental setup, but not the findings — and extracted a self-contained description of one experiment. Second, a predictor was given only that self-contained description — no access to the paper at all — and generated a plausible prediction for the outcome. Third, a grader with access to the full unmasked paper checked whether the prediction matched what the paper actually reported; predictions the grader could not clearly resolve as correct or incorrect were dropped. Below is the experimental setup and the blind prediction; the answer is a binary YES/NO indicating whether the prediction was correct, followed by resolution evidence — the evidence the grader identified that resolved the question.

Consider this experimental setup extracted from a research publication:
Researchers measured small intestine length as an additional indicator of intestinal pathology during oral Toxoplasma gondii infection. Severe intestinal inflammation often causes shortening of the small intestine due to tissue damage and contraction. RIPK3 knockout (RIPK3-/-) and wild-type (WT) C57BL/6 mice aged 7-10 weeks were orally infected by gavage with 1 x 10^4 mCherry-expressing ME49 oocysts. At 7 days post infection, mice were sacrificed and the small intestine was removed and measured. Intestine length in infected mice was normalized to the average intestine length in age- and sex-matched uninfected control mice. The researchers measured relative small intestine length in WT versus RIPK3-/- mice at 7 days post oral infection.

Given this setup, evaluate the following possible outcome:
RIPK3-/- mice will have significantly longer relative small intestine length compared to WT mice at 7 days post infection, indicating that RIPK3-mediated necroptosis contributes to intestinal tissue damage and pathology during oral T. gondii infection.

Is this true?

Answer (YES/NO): NO